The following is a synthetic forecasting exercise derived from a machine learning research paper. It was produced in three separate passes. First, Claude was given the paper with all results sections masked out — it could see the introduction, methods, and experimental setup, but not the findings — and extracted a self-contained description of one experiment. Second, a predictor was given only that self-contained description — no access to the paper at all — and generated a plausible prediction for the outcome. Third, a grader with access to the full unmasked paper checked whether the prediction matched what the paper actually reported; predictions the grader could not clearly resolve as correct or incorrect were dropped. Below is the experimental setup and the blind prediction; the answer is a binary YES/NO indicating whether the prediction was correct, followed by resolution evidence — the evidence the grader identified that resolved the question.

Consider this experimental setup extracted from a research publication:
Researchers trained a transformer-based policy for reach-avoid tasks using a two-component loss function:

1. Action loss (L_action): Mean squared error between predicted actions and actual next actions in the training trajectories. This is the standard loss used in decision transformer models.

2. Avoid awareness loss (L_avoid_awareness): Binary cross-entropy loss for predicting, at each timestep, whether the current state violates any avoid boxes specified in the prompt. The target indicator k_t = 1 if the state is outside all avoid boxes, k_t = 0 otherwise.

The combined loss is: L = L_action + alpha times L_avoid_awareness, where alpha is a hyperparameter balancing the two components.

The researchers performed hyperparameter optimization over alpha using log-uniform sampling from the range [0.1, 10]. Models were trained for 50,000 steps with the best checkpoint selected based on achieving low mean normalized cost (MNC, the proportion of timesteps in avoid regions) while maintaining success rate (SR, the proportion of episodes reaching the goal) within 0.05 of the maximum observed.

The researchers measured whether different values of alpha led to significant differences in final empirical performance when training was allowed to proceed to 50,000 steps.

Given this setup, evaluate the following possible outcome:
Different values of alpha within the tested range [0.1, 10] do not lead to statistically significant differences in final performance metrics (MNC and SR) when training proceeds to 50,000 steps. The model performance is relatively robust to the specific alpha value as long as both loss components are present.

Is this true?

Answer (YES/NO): YES